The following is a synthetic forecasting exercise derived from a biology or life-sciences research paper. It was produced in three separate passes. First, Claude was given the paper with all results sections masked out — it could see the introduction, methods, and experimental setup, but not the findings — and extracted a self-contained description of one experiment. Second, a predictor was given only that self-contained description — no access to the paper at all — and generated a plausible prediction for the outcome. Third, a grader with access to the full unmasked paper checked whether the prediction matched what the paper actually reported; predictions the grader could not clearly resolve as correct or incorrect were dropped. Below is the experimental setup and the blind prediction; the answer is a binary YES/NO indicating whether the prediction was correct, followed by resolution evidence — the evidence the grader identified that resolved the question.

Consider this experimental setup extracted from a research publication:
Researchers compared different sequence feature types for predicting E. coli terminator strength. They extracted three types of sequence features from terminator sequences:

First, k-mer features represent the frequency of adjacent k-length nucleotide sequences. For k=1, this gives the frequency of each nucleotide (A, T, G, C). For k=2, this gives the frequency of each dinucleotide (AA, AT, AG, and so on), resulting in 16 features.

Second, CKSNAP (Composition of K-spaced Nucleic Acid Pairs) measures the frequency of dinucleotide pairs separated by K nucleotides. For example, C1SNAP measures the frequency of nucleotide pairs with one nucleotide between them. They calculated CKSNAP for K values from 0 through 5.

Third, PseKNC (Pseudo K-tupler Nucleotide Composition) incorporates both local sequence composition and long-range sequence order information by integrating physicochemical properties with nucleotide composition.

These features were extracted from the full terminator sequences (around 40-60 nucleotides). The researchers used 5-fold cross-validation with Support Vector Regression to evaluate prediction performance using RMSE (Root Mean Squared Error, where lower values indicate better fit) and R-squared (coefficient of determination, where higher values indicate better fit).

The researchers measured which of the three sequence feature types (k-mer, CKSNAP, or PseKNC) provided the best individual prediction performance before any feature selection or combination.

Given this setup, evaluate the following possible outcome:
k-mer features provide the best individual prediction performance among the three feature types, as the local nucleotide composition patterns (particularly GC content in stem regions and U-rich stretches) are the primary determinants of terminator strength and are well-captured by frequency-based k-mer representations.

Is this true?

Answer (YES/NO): YES